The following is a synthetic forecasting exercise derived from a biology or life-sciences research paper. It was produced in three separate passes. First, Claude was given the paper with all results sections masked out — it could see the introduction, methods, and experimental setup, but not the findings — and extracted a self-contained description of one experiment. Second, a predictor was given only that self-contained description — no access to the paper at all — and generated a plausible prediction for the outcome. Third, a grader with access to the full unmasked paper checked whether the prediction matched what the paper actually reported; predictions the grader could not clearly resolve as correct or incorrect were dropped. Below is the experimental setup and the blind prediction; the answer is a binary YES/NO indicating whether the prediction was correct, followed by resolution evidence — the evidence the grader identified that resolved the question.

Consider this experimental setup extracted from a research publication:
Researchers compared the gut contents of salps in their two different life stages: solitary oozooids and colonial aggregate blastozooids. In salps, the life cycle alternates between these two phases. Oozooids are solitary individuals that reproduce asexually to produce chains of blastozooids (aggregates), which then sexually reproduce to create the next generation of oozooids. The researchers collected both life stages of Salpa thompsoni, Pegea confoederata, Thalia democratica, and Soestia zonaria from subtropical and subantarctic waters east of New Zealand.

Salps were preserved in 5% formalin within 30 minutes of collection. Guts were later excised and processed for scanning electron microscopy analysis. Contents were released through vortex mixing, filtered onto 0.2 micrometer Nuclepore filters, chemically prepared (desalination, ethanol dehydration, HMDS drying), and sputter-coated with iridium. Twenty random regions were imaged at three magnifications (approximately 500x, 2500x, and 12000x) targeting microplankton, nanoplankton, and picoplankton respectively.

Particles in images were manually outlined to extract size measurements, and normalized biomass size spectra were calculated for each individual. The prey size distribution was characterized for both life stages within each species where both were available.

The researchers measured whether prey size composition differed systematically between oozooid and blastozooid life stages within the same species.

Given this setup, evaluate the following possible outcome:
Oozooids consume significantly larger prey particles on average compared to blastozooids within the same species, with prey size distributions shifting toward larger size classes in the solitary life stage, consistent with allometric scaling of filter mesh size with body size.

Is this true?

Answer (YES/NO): NO